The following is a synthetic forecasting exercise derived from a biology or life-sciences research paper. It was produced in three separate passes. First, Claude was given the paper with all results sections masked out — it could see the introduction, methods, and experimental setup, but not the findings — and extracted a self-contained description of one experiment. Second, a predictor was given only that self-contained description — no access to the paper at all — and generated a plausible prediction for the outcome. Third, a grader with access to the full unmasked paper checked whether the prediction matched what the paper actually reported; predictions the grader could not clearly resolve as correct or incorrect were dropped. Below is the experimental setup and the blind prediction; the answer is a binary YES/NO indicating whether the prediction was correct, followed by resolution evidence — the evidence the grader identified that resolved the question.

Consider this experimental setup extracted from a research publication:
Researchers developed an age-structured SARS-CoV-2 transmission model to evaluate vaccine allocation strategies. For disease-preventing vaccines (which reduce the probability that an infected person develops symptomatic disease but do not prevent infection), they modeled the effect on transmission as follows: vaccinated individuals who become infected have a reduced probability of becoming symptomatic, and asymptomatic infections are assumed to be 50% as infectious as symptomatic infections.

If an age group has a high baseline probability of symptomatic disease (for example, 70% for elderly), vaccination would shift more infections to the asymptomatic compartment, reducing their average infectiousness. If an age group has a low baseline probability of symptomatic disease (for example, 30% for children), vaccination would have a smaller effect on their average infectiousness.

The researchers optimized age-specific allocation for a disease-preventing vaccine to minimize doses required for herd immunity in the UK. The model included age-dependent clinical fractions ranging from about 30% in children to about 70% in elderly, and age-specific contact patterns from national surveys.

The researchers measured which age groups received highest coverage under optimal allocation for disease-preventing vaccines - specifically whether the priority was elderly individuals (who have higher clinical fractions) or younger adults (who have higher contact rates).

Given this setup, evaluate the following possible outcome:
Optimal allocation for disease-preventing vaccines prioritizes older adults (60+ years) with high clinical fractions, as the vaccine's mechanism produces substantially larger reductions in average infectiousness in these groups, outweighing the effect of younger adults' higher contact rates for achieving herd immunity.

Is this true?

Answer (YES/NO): NO